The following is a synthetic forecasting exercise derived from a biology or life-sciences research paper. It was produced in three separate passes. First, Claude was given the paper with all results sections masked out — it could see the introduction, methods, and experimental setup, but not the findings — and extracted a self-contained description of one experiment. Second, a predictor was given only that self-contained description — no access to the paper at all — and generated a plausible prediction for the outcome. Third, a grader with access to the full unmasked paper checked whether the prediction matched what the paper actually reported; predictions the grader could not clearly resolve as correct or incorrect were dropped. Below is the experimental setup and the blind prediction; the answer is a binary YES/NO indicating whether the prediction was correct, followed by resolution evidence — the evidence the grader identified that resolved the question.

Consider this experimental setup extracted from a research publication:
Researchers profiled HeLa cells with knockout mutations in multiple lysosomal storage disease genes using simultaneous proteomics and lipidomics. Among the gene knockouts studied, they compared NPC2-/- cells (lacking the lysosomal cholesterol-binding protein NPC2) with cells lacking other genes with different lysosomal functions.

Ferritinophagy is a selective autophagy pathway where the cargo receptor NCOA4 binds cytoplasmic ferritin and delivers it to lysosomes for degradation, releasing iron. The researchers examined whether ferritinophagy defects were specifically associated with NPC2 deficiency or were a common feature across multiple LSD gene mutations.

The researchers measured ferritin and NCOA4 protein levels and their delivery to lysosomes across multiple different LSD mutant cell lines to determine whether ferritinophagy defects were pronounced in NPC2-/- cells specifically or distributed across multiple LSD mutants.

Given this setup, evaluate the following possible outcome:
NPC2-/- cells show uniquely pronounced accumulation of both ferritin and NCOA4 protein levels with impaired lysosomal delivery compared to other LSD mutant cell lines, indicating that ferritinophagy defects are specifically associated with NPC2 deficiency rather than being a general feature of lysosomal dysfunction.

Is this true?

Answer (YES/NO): NO